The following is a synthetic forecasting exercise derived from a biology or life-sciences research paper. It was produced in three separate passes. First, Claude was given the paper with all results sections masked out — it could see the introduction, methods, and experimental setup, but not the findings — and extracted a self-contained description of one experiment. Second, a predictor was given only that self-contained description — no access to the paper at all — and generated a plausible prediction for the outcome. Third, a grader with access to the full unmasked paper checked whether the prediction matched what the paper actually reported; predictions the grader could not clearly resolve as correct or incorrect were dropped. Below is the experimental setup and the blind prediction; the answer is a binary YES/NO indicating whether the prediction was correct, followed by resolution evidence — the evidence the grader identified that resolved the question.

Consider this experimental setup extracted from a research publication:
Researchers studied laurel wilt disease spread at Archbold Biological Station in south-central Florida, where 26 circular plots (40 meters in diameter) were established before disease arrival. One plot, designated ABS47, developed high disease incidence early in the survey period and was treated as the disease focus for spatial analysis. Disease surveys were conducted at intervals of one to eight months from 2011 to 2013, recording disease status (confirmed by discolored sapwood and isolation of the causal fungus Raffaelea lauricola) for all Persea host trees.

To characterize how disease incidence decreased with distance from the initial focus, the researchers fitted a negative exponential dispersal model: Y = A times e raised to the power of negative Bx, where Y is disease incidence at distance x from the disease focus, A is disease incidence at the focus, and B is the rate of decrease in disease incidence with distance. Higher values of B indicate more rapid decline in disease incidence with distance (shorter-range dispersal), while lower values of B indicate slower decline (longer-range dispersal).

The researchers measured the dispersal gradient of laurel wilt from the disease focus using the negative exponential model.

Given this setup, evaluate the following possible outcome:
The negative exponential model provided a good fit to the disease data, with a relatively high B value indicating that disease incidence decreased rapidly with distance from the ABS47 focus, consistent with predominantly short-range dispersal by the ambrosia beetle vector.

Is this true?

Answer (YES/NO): NO